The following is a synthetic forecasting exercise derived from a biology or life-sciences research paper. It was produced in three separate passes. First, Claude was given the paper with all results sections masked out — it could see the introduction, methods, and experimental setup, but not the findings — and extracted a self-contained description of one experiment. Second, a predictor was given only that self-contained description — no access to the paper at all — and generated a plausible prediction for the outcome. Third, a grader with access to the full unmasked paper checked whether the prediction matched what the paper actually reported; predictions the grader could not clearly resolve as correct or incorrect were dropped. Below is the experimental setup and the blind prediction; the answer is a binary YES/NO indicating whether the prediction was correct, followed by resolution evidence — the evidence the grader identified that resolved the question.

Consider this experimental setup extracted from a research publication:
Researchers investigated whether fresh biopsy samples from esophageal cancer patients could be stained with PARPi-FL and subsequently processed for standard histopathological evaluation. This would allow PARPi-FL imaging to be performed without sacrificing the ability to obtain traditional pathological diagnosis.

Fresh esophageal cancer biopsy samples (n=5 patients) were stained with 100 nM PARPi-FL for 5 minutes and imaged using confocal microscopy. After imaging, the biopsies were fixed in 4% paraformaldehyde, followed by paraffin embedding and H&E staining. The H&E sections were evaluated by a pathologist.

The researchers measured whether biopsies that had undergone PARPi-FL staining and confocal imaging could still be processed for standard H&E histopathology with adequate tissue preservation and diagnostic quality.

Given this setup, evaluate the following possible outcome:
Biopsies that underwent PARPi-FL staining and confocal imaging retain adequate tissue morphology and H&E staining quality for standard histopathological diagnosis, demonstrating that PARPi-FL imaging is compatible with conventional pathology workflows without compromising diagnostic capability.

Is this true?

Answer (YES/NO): YES